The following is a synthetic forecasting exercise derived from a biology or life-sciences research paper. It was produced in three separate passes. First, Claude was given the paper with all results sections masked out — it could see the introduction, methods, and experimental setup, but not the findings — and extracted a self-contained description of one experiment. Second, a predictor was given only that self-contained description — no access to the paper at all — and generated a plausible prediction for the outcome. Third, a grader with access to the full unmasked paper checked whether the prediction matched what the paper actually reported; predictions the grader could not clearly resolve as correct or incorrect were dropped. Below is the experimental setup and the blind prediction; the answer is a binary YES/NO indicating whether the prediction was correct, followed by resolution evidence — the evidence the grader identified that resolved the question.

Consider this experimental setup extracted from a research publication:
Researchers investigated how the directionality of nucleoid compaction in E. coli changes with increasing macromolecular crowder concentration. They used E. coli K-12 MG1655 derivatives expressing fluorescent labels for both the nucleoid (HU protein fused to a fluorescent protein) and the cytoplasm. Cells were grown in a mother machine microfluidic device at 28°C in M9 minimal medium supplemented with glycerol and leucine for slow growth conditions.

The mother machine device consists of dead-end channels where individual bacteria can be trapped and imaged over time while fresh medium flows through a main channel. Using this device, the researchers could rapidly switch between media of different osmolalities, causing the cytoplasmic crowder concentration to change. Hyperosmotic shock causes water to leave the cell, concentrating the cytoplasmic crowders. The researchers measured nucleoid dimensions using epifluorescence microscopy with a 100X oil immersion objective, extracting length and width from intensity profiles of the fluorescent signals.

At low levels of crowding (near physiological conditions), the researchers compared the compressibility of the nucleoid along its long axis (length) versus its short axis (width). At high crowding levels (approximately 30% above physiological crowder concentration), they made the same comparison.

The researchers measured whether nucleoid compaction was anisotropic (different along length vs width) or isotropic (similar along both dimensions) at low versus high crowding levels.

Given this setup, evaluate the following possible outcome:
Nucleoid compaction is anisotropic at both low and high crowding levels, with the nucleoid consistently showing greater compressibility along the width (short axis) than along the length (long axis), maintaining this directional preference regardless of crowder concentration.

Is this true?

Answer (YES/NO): NO